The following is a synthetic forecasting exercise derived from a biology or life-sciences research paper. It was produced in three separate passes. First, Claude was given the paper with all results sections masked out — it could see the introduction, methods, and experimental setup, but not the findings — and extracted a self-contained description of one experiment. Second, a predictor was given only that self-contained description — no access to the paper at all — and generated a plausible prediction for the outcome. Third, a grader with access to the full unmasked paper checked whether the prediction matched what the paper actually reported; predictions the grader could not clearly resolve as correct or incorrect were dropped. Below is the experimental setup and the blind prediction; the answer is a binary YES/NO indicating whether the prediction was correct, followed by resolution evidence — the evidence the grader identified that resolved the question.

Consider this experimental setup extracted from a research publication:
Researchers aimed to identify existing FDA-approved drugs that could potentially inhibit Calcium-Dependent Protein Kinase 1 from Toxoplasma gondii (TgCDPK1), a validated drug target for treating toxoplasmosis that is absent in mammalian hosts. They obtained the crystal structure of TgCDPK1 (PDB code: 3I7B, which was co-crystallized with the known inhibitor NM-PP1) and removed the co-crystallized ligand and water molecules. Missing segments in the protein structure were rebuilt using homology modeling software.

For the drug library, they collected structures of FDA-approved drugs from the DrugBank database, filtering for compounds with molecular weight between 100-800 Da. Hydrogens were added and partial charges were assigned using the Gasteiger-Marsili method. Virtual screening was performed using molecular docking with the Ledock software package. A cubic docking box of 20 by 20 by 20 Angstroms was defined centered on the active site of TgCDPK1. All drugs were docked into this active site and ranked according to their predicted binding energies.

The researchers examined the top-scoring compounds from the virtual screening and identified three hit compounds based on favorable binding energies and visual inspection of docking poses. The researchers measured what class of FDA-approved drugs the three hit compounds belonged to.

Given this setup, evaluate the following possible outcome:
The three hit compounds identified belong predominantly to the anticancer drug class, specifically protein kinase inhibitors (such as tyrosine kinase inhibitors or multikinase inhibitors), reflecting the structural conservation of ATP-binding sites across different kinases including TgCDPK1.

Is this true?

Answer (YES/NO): NO